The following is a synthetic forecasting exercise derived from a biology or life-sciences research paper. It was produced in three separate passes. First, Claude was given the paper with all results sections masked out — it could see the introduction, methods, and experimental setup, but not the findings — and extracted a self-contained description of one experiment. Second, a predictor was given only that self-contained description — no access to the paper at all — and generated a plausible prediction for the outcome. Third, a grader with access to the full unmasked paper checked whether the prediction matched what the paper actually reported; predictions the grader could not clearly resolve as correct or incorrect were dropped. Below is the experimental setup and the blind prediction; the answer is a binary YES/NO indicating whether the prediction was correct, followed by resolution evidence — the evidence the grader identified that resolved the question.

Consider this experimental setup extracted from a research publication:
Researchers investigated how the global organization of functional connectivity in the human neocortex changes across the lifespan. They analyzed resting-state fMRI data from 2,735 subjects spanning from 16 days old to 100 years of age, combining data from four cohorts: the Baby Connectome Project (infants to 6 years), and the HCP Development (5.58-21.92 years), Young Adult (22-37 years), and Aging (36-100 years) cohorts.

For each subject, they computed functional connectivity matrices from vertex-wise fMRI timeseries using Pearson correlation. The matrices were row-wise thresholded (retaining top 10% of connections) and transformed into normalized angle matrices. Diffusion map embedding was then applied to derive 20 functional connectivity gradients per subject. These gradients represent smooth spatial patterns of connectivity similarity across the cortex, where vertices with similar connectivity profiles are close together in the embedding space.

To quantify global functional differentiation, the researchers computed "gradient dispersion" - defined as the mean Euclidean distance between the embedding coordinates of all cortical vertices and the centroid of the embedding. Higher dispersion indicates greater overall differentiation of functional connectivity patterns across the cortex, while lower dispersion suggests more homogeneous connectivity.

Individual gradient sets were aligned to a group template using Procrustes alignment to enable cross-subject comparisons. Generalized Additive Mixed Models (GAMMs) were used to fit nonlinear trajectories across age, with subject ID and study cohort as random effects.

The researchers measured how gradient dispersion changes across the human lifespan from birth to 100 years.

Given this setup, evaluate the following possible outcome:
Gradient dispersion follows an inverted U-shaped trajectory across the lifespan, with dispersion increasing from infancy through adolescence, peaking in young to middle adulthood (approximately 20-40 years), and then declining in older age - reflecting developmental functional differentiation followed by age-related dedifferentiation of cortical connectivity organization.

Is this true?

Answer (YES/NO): YES